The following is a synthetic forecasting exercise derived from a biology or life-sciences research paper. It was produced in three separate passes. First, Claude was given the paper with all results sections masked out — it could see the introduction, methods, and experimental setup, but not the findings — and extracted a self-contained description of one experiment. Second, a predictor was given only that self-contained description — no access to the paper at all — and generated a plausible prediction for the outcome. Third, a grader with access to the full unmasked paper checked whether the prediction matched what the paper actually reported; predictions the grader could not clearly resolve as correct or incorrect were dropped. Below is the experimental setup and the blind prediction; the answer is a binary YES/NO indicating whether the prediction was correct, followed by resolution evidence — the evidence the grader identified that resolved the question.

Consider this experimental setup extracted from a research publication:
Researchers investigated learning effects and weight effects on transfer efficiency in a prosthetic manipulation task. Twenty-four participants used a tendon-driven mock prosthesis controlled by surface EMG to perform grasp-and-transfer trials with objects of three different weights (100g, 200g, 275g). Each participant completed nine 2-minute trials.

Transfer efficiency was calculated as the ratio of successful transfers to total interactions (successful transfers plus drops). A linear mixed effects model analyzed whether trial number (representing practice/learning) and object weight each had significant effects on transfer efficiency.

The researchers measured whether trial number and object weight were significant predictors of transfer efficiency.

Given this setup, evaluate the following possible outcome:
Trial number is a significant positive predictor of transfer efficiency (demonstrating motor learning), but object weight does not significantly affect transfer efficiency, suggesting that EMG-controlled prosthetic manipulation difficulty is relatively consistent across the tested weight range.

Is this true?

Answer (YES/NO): NO